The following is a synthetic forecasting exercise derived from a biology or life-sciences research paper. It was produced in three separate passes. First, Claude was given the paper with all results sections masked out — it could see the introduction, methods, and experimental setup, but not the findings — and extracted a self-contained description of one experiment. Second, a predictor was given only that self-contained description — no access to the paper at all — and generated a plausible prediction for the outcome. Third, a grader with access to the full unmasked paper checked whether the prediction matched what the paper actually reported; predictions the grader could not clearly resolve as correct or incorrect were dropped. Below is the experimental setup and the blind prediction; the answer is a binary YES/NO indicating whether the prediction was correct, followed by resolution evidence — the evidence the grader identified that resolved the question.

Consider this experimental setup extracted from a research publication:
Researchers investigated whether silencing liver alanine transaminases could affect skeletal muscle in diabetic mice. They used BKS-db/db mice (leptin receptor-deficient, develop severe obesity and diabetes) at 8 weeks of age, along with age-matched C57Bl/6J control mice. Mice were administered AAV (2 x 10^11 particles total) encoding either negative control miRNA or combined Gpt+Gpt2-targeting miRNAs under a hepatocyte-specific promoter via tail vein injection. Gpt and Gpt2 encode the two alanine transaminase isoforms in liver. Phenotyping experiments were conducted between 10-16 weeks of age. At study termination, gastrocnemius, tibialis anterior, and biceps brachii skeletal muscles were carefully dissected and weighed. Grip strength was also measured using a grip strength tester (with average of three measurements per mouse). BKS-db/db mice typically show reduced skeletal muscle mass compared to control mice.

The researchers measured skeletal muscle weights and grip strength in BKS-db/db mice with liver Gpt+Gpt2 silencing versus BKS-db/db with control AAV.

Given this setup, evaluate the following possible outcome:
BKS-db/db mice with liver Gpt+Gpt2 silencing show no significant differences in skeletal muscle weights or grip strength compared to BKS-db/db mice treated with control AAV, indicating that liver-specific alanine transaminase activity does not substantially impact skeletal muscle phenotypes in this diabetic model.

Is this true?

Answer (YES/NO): NO